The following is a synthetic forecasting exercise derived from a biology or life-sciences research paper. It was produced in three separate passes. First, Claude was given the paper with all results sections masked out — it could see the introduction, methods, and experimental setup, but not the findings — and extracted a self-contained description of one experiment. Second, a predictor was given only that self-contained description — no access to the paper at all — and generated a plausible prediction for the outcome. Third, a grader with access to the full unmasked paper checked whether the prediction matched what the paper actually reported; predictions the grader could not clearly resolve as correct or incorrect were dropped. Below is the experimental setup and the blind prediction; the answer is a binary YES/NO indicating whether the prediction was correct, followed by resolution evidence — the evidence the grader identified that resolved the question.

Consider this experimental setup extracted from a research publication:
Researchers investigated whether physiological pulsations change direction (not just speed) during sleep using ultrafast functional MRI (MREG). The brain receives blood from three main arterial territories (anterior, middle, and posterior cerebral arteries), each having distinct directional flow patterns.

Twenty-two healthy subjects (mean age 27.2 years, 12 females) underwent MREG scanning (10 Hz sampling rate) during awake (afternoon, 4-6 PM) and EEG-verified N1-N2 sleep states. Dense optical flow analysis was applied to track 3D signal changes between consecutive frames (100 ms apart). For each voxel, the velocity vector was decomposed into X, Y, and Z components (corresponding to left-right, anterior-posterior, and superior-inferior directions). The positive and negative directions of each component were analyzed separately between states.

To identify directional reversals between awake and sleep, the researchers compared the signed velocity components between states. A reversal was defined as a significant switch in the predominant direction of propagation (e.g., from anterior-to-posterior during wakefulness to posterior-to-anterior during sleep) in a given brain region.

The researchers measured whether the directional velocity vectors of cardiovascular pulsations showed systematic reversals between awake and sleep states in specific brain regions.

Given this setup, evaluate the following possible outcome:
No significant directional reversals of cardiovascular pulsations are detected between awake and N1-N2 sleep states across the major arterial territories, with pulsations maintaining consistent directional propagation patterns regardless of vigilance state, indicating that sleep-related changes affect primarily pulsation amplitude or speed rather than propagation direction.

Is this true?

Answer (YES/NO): YES